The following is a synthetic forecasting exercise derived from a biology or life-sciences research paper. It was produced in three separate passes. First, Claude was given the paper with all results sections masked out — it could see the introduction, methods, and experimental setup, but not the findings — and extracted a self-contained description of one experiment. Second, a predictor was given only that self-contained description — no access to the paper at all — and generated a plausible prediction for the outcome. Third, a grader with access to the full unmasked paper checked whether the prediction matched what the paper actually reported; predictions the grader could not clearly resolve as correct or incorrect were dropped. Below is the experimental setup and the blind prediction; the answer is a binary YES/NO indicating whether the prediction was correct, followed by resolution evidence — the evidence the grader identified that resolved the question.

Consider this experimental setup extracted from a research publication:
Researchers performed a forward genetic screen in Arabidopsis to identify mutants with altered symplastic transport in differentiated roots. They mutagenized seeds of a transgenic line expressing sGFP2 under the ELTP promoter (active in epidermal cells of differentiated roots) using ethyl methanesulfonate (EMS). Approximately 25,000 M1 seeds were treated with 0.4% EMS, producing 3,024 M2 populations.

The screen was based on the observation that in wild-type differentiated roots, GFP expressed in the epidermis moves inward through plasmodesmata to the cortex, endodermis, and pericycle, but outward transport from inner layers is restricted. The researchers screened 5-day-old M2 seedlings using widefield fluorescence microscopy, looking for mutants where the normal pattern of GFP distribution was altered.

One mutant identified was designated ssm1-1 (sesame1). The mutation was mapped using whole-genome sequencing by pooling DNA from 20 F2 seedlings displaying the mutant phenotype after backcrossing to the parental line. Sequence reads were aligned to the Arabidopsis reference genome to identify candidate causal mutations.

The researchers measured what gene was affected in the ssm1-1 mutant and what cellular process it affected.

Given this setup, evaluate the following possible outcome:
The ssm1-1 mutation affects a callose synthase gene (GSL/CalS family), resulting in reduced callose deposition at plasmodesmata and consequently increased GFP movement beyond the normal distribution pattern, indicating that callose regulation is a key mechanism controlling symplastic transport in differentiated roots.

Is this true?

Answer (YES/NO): NO